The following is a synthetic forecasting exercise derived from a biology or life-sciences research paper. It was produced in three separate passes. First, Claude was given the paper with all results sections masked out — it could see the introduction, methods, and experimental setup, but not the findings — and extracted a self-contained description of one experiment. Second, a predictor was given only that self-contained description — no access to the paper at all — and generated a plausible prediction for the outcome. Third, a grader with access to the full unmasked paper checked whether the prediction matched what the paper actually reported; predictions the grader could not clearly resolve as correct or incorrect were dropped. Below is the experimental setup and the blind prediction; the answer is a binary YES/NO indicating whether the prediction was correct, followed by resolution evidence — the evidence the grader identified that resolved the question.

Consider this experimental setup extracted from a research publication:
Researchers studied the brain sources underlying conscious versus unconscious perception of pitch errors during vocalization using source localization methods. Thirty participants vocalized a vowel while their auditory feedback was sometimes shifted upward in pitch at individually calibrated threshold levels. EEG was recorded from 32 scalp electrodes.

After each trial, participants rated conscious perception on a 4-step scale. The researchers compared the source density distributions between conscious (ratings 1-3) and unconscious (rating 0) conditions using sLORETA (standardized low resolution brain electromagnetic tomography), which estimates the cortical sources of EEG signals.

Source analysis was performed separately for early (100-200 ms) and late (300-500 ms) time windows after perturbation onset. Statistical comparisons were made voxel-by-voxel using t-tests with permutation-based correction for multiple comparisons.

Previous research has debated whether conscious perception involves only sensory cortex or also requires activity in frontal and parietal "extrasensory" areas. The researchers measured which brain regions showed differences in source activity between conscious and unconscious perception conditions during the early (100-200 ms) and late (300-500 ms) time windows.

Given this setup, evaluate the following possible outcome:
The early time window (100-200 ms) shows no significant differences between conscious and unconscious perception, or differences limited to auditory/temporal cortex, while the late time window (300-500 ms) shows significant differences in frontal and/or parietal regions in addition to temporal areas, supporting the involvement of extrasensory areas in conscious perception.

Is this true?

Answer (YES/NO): NO